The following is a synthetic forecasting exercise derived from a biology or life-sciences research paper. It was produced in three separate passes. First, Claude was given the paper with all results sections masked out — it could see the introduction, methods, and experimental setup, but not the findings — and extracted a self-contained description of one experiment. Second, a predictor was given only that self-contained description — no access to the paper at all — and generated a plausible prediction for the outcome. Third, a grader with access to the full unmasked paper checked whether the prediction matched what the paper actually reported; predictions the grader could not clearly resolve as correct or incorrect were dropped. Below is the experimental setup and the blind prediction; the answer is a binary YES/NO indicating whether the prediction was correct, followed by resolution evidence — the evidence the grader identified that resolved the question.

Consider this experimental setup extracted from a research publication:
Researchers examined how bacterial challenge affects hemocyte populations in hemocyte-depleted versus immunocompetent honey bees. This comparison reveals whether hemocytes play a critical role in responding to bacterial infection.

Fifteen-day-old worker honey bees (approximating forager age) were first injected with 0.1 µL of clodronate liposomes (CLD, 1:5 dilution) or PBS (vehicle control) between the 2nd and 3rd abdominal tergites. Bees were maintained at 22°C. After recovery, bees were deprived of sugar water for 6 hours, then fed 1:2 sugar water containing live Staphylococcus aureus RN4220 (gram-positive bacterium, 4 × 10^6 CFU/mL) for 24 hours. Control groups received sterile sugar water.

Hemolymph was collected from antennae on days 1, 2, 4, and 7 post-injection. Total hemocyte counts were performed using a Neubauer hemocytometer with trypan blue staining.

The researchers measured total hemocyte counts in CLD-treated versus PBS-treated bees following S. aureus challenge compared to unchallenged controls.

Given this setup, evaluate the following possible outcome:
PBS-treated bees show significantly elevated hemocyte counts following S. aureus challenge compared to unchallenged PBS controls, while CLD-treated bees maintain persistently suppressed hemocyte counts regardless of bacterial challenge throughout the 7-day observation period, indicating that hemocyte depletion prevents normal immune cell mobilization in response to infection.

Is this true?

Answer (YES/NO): NO